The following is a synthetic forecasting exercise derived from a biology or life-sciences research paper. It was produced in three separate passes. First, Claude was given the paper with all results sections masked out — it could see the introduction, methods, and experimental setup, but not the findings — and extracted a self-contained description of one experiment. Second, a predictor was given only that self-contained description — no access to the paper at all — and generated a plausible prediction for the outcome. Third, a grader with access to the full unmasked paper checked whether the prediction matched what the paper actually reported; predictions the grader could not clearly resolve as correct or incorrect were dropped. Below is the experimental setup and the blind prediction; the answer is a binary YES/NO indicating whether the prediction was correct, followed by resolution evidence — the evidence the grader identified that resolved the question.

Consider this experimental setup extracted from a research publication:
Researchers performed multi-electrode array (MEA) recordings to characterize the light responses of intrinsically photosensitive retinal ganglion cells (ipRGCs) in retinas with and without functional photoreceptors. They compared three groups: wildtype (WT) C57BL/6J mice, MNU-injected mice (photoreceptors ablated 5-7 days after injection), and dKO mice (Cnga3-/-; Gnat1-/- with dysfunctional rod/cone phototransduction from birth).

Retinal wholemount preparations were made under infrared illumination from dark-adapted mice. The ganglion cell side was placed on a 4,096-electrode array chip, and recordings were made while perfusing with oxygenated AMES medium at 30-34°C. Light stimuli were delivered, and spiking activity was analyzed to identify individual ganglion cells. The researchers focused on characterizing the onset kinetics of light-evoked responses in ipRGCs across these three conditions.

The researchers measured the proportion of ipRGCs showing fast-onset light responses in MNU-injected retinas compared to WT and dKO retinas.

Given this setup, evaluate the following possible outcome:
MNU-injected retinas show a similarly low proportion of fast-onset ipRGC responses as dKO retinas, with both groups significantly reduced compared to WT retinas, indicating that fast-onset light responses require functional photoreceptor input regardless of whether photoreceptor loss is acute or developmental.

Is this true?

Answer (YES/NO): NO